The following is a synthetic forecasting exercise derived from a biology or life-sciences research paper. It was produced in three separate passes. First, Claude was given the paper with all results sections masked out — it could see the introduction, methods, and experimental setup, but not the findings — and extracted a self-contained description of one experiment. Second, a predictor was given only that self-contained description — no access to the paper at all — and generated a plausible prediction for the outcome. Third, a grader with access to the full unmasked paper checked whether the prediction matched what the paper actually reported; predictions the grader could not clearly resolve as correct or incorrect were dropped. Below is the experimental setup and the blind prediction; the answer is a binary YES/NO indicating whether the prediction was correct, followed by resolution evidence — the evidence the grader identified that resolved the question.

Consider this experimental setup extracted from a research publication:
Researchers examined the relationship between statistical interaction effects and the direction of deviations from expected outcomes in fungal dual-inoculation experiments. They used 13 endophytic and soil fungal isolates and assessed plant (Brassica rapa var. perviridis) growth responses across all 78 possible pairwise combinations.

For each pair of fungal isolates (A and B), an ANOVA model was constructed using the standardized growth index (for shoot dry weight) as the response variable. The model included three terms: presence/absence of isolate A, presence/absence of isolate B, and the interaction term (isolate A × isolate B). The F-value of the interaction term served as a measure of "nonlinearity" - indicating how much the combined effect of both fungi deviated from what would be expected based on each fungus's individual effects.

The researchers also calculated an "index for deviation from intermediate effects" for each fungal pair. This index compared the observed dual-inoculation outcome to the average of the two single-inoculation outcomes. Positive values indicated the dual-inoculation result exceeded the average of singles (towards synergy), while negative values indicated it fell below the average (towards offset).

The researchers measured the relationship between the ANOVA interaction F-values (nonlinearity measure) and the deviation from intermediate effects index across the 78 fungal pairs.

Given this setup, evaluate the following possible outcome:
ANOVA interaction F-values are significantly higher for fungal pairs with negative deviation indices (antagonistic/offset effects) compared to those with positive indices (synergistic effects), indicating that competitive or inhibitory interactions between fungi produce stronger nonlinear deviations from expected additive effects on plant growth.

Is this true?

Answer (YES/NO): NO